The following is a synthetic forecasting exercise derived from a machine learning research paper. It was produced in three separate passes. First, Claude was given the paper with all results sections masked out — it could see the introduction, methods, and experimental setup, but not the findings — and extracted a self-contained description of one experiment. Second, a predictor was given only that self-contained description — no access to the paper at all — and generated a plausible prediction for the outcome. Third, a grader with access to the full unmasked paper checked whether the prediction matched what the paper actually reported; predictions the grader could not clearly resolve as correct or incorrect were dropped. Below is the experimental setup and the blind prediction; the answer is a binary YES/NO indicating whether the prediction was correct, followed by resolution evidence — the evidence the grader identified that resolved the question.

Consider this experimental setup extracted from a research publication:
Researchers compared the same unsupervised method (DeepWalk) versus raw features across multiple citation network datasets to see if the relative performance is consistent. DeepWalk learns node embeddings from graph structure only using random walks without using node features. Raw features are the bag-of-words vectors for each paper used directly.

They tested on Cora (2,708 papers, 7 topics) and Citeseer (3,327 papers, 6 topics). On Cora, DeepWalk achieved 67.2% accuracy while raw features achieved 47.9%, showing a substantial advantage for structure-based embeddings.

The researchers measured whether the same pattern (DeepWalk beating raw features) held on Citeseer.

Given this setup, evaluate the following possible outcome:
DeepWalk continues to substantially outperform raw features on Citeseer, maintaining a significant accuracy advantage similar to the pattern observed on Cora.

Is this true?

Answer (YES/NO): NO